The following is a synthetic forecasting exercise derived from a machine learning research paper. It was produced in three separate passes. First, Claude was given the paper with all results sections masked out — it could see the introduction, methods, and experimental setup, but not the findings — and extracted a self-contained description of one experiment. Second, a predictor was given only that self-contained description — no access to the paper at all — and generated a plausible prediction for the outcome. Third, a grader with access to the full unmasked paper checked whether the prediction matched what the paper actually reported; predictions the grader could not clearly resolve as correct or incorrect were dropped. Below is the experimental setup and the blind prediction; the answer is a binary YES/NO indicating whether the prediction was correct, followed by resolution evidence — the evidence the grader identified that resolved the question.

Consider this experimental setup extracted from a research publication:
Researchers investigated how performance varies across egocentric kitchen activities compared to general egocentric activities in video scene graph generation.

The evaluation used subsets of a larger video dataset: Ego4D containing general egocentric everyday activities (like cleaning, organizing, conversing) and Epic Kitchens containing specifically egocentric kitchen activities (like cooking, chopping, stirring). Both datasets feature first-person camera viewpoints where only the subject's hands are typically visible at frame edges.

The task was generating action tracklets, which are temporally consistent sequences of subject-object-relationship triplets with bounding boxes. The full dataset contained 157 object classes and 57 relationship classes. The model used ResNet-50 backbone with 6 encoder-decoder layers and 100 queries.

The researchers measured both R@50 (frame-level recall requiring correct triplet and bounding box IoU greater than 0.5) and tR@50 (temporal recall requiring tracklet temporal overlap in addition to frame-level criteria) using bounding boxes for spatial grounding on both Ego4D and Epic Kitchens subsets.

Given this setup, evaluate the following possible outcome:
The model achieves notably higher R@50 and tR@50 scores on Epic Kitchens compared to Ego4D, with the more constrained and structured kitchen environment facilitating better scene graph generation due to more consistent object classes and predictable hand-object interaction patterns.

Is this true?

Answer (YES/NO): YES